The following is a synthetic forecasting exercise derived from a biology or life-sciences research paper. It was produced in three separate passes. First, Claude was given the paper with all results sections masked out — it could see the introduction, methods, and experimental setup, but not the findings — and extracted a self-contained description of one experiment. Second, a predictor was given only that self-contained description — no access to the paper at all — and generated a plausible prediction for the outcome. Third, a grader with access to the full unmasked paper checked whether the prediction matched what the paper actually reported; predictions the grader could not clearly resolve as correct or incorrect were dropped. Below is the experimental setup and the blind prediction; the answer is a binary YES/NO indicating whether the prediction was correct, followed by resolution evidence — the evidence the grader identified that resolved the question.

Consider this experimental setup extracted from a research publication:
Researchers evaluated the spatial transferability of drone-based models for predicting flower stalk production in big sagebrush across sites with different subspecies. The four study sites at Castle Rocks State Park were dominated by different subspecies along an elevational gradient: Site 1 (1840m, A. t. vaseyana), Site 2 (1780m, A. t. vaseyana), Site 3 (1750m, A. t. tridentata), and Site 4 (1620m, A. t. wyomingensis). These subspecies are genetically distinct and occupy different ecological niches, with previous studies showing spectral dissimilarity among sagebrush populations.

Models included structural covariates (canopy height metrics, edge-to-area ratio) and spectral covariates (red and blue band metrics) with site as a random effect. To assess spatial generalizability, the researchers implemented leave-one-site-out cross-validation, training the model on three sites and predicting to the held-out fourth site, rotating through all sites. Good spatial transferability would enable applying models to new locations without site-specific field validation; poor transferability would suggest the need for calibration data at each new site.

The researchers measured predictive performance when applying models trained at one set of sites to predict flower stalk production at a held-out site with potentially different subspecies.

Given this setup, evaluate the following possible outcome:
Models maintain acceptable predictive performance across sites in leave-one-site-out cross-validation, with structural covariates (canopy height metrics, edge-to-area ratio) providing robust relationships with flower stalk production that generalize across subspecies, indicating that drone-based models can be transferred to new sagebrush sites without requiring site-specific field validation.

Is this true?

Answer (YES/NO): NO